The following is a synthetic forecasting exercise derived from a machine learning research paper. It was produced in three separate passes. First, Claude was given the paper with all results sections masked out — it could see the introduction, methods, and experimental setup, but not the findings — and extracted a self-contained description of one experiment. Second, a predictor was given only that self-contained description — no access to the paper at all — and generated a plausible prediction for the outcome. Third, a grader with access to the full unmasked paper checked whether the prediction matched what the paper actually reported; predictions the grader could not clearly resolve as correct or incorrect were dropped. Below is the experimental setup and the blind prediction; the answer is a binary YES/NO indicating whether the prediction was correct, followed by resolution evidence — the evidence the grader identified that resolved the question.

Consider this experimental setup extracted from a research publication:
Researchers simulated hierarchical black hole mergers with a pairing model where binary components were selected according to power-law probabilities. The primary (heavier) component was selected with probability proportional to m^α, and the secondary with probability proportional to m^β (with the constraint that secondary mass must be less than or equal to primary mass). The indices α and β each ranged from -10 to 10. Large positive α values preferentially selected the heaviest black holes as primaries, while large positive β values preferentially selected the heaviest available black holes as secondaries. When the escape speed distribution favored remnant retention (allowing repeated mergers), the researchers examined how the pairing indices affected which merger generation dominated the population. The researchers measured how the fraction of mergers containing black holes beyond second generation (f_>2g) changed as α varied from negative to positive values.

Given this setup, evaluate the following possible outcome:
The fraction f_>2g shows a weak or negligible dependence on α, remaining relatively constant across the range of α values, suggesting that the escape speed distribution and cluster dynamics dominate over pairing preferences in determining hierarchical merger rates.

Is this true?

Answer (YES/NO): NO